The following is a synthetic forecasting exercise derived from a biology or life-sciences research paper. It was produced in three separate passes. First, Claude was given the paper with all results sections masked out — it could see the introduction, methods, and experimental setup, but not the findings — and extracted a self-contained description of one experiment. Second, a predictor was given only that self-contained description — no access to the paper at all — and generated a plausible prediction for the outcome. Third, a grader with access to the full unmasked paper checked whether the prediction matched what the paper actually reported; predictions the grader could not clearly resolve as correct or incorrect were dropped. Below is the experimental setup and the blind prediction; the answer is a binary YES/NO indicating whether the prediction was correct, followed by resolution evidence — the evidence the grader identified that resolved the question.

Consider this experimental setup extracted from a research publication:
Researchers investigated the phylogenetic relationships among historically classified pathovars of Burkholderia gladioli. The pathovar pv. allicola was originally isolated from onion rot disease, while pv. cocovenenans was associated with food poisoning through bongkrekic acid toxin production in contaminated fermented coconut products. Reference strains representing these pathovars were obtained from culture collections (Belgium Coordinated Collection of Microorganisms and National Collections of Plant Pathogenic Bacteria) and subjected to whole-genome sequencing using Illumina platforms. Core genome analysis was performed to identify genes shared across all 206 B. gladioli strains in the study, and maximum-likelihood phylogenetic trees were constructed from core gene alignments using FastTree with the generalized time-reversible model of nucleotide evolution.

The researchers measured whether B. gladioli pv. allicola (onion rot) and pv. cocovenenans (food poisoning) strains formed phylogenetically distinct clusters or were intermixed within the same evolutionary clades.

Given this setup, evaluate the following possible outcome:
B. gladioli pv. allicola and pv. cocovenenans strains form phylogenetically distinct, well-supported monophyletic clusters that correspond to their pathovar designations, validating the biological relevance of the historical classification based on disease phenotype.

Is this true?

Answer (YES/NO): YES